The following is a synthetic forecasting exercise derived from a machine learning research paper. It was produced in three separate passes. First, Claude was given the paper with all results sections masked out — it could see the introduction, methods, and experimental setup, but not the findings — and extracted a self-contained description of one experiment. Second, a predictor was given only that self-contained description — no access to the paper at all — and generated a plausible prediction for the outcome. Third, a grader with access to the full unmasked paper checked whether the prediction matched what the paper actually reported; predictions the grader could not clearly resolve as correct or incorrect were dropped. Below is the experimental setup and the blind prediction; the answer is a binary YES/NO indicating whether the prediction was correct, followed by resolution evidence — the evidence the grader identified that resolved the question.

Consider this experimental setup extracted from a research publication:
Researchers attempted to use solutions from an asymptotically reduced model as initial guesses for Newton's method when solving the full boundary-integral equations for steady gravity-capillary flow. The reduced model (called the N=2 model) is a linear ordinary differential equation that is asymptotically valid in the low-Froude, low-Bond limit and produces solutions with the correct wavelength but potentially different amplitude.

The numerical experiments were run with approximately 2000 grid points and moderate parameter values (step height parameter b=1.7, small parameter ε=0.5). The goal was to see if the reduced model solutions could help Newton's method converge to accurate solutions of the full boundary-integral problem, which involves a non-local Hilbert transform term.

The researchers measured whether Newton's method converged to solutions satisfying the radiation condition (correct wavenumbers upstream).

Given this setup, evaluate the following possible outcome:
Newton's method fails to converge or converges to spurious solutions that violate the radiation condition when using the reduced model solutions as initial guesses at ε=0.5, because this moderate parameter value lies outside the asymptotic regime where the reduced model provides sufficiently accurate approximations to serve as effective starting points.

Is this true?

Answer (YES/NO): YES